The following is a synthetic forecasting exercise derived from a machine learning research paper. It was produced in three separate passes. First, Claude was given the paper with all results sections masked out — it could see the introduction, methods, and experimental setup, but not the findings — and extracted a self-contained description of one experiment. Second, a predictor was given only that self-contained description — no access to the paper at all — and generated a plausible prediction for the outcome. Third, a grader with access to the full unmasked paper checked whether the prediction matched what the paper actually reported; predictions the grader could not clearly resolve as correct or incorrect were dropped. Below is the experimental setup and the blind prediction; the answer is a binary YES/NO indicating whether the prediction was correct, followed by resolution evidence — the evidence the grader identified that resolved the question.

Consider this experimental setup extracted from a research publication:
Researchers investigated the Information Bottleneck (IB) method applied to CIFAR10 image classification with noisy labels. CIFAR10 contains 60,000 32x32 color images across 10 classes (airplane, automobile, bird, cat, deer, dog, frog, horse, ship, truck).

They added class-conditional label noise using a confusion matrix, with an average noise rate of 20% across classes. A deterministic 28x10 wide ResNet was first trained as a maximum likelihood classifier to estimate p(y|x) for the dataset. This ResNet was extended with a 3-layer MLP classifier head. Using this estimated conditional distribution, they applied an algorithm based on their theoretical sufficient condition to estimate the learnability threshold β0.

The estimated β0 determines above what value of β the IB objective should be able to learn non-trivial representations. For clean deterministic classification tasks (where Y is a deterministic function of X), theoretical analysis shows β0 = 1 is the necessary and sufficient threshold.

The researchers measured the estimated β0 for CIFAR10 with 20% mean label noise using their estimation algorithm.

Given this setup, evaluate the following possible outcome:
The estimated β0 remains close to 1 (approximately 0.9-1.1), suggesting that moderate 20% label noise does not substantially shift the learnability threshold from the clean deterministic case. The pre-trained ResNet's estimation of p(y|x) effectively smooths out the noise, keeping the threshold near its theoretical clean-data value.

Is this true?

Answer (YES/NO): YES